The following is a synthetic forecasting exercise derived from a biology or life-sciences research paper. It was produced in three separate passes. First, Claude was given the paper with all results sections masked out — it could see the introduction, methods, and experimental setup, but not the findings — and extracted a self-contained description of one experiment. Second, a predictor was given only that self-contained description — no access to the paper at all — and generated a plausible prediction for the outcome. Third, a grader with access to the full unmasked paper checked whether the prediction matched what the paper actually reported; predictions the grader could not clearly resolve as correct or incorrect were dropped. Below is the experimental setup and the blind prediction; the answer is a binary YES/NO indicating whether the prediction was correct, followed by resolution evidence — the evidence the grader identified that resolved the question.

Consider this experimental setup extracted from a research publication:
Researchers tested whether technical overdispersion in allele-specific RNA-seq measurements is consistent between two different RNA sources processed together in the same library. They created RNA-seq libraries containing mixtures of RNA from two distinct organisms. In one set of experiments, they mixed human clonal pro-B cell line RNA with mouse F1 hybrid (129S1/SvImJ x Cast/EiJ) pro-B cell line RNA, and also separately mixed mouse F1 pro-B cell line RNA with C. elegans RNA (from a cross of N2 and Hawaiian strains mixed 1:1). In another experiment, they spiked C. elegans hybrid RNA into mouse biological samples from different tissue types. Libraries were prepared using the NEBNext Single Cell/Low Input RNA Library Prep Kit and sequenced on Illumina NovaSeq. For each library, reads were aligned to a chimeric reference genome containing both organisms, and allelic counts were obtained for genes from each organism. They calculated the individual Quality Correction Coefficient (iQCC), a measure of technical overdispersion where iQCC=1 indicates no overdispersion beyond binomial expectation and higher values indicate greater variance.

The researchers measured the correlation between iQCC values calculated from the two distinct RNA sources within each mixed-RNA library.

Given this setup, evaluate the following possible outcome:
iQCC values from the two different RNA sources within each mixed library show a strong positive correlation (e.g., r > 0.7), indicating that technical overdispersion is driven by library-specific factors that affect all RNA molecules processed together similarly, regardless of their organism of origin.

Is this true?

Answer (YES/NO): YES